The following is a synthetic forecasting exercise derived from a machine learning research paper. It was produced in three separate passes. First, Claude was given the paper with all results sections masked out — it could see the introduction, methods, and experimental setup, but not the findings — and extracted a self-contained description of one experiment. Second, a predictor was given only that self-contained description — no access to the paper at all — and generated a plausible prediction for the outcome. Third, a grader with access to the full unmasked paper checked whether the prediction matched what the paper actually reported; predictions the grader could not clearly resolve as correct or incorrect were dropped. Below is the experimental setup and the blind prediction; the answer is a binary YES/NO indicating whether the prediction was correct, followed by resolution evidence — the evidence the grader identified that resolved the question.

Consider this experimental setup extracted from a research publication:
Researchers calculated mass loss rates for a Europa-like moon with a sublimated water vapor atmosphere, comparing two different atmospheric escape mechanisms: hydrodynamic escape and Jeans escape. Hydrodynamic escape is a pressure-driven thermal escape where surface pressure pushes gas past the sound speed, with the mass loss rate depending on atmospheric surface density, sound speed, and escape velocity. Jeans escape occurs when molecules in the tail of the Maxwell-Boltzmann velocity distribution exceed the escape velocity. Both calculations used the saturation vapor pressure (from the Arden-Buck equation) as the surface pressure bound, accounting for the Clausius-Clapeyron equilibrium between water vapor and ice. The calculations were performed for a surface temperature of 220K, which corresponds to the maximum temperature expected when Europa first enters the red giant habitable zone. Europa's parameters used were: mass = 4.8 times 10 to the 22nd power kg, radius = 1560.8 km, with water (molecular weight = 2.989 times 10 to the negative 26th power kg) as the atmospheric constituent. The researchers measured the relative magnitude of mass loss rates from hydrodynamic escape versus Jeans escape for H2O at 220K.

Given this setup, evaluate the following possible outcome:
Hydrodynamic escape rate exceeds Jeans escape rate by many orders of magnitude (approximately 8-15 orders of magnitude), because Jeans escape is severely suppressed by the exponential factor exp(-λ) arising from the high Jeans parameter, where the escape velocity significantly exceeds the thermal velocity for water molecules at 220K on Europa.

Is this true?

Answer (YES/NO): NO